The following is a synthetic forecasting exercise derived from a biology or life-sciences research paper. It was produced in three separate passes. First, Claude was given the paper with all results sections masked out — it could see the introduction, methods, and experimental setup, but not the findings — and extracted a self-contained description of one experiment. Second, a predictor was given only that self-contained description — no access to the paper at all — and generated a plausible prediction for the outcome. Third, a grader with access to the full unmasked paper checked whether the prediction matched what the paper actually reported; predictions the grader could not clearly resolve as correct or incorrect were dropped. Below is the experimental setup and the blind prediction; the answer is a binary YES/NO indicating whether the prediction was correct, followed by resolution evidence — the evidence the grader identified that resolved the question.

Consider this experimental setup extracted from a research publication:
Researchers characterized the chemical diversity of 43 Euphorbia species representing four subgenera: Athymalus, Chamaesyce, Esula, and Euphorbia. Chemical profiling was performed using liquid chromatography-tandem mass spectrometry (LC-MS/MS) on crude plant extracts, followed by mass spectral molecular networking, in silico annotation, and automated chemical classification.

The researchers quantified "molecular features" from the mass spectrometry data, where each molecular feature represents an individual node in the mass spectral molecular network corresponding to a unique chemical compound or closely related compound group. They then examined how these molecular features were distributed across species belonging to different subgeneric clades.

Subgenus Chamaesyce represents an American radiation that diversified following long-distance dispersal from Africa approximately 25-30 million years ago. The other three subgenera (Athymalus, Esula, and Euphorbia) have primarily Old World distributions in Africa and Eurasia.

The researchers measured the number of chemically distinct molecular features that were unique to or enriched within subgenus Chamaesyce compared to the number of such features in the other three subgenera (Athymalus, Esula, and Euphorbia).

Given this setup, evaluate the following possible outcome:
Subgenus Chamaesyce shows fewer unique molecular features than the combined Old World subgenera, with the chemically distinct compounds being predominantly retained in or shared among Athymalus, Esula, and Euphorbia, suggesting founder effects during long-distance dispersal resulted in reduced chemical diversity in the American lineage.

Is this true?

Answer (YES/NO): NO